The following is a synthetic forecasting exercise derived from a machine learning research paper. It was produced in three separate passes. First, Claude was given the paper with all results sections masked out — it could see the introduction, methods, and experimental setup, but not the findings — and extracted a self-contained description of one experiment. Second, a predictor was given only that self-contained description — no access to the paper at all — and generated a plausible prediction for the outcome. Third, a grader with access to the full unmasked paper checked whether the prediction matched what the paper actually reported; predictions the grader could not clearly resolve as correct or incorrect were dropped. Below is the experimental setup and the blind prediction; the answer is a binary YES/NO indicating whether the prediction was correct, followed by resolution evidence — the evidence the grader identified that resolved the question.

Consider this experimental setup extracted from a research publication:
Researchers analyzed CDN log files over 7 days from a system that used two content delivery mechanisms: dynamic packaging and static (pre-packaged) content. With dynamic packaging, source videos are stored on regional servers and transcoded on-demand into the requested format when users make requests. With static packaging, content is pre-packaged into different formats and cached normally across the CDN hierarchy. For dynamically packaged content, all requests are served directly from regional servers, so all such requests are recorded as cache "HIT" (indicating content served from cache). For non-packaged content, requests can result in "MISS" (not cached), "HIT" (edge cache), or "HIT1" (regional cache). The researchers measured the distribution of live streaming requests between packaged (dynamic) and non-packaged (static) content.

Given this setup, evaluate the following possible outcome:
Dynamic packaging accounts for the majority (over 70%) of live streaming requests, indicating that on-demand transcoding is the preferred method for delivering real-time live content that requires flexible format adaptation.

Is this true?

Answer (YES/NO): NO